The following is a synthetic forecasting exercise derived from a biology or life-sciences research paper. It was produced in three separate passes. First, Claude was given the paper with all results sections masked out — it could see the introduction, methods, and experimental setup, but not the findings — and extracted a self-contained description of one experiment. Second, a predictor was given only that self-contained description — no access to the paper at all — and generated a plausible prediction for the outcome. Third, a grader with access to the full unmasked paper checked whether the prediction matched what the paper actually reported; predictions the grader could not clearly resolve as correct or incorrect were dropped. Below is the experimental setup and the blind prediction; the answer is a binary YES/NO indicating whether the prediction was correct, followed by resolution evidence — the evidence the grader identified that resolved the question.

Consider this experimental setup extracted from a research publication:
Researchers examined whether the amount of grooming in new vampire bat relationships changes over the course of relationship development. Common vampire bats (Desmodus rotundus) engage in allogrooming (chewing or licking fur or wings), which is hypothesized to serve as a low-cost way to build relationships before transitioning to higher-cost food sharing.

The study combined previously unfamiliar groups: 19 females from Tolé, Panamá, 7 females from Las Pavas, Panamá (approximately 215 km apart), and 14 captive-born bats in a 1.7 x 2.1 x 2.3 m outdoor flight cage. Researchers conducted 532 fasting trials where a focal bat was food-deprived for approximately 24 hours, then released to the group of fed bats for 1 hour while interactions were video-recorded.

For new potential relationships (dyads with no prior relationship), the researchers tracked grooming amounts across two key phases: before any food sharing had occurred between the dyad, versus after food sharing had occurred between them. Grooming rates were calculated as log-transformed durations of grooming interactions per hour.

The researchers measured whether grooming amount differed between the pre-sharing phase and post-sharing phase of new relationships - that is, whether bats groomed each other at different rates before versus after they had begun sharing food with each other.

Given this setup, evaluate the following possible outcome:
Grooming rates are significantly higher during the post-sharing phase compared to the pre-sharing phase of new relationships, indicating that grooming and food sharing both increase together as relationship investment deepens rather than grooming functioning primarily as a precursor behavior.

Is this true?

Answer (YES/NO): NO